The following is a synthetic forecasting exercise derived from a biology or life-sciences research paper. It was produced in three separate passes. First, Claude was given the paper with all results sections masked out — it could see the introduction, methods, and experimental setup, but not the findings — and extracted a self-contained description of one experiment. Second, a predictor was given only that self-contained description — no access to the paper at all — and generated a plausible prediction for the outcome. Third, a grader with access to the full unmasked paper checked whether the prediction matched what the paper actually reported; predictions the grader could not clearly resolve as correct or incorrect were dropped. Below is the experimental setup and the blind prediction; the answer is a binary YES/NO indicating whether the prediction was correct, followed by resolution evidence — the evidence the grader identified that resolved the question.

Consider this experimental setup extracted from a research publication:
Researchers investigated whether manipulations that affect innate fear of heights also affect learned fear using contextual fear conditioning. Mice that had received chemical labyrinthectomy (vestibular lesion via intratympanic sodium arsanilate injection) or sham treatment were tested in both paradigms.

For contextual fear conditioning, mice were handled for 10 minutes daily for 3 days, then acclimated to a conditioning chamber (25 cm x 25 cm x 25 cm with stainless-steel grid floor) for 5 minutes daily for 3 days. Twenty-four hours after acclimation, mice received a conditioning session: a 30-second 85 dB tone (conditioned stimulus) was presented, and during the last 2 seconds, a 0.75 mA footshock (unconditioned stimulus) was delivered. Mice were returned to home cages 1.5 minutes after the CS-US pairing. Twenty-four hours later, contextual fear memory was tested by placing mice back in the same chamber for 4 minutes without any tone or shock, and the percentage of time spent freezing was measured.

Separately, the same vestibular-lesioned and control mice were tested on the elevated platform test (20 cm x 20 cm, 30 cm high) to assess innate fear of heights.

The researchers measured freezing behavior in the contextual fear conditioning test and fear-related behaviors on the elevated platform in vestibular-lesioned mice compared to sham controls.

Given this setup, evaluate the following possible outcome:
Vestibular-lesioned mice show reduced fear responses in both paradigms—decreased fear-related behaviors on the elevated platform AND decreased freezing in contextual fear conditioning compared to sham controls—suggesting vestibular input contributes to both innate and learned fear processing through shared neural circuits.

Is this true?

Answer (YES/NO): NO